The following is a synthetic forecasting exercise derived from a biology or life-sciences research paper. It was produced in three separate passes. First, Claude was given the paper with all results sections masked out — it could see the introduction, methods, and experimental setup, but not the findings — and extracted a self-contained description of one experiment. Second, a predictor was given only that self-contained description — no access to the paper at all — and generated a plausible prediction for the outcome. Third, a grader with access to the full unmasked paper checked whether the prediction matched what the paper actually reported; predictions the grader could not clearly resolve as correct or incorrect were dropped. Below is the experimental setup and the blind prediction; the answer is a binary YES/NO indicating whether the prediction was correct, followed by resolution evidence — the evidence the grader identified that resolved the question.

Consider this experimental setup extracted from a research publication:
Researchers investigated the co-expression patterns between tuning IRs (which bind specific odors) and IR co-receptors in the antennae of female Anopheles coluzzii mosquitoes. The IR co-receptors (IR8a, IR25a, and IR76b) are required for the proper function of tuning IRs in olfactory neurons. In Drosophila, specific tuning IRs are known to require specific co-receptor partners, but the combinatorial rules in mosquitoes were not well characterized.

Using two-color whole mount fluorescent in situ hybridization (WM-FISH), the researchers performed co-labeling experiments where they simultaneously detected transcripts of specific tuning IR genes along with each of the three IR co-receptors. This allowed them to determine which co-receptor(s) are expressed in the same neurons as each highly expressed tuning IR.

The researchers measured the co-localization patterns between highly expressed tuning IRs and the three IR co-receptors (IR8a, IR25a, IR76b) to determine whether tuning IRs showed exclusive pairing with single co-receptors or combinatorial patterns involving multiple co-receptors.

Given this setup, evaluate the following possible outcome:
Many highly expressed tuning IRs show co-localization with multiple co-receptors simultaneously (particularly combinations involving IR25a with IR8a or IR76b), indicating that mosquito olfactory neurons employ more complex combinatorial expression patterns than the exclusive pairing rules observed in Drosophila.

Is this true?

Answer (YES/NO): YES